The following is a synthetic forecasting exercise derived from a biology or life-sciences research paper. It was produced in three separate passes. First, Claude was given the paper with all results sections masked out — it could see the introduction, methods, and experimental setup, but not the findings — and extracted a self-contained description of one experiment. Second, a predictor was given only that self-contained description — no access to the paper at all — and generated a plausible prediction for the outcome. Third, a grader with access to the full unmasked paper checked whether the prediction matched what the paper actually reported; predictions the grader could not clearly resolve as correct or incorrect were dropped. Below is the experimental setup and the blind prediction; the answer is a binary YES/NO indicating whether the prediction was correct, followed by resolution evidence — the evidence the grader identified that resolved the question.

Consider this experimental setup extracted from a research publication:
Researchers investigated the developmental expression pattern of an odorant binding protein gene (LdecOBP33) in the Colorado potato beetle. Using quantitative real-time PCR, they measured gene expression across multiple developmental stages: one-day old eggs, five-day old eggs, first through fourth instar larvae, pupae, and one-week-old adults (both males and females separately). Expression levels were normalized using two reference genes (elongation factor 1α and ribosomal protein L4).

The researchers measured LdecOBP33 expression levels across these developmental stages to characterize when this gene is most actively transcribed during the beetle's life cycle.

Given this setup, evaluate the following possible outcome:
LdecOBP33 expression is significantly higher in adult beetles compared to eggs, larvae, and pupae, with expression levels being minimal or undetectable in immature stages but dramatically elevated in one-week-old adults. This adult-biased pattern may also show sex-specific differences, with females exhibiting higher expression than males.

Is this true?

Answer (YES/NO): NO